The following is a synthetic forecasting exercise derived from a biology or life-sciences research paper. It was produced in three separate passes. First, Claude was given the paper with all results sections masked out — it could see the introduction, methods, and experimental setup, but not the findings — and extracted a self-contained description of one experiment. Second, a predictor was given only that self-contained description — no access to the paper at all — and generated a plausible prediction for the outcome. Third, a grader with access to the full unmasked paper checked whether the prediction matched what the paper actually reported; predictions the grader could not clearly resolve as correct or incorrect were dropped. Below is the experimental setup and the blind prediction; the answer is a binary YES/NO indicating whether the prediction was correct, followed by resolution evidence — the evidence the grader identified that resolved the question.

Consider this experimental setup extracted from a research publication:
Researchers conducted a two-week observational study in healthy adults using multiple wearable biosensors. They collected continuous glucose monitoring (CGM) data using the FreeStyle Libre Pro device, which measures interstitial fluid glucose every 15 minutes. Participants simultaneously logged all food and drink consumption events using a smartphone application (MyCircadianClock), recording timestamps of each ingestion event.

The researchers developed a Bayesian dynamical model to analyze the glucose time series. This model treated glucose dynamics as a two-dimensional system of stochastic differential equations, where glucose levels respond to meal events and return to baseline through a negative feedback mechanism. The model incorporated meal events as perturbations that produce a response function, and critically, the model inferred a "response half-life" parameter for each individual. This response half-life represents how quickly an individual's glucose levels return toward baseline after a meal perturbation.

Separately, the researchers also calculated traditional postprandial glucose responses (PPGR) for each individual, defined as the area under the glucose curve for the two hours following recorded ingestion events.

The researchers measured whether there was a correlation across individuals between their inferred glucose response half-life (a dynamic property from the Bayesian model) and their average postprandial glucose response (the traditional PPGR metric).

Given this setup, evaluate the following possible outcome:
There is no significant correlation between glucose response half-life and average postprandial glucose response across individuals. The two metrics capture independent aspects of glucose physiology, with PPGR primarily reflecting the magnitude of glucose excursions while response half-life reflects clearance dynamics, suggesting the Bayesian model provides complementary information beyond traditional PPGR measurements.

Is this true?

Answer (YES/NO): NO